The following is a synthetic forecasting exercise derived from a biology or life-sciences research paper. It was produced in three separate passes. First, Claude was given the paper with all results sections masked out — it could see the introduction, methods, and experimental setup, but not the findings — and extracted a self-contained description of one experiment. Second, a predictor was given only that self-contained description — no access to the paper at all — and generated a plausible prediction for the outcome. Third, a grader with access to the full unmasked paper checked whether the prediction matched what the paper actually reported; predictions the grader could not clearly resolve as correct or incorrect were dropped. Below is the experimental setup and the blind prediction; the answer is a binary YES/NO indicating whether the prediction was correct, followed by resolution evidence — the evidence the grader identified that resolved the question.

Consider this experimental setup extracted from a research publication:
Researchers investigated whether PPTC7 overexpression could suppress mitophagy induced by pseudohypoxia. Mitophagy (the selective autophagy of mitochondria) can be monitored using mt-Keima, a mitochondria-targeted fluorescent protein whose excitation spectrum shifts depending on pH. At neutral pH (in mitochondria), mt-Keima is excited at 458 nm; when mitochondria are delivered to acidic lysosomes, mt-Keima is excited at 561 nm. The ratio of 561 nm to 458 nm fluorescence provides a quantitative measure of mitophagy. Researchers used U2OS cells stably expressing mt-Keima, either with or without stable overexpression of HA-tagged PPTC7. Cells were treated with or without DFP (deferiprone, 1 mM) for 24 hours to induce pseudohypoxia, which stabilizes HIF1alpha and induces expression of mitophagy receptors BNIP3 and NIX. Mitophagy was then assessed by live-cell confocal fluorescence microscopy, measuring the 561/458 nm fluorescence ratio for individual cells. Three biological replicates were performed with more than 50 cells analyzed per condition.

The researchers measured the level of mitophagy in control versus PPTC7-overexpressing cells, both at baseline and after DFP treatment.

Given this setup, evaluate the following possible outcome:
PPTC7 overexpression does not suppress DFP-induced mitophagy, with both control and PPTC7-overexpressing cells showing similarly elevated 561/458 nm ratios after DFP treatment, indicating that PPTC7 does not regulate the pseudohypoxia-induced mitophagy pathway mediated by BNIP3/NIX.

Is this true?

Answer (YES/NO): NO